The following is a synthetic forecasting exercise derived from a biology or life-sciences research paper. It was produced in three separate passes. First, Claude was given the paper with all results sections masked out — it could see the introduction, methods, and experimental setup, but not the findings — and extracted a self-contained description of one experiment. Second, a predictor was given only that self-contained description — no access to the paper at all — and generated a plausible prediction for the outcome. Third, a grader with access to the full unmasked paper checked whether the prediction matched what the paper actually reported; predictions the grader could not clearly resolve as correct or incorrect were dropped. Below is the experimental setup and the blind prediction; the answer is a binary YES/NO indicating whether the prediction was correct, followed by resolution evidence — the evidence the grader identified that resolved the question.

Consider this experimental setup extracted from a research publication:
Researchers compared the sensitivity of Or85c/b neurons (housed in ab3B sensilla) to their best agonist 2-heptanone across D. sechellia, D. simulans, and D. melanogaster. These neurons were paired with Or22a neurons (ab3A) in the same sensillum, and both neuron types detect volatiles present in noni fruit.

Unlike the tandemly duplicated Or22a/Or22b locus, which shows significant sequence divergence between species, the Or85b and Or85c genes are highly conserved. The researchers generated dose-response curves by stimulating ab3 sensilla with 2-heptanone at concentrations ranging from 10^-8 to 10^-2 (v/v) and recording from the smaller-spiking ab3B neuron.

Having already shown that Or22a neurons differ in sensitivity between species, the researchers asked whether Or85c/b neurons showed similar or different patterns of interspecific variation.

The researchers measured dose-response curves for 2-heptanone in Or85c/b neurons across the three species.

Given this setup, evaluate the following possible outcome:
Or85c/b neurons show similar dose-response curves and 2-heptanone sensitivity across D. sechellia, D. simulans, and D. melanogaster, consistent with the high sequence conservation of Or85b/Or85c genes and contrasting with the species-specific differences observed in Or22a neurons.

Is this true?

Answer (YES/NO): YES